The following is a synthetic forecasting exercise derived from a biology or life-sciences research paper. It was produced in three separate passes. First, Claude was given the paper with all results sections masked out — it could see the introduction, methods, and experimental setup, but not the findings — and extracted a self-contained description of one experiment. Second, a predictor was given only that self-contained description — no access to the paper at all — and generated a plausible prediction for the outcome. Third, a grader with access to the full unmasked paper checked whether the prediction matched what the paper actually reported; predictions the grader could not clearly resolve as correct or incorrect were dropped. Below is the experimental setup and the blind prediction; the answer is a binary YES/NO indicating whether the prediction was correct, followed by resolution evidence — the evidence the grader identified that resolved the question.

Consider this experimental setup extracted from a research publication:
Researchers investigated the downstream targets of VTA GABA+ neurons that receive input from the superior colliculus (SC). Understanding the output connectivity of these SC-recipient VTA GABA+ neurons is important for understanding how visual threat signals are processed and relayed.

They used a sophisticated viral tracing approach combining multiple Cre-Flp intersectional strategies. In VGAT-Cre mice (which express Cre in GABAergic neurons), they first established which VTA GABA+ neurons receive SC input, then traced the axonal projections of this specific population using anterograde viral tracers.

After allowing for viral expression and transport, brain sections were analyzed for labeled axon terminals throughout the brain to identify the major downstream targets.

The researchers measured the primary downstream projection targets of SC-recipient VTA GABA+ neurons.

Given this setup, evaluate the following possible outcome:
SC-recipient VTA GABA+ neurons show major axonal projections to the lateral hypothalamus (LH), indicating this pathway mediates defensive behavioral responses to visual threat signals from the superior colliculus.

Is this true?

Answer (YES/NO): NO